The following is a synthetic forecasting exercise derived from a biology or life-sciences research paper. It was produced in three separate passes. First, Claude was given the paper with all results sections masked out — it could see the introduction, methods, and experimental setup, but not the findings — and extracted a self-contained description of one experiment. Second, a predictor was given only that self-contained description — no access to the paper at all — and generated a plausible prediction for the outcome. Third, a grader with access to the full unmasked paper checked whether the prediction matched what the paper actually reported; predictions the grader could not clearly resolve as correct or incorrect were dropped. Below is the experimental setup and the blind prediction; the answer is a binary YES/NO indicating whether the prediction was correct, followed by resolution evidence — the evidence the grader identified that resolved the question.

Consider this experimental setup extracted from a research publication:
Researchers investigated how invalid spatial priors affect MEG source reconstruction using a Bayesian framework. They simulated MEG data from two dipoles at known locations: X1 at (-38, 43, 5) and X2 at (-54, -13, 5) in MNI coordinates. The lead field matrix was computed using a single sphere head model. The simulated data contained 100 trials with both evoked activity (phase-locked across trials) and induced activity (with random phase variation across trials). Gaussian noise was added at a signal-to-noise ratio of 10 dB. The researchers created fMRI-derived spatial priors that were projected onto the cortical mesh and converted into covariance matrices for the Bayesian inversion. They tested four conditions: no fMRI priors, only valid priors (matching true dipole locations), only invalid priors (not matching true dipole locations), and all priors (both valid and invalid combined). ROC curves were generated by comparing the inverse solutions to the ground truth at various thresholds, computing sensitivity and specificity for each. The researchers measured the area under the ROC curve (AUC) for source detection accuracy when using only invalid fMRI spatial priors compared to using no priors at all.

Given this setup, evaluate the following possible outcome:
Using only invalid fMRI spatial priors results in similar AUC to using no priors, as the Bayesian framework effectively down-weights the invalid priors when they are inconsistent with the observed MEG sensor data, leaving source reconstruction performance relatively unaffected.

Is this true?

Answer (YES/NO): YES